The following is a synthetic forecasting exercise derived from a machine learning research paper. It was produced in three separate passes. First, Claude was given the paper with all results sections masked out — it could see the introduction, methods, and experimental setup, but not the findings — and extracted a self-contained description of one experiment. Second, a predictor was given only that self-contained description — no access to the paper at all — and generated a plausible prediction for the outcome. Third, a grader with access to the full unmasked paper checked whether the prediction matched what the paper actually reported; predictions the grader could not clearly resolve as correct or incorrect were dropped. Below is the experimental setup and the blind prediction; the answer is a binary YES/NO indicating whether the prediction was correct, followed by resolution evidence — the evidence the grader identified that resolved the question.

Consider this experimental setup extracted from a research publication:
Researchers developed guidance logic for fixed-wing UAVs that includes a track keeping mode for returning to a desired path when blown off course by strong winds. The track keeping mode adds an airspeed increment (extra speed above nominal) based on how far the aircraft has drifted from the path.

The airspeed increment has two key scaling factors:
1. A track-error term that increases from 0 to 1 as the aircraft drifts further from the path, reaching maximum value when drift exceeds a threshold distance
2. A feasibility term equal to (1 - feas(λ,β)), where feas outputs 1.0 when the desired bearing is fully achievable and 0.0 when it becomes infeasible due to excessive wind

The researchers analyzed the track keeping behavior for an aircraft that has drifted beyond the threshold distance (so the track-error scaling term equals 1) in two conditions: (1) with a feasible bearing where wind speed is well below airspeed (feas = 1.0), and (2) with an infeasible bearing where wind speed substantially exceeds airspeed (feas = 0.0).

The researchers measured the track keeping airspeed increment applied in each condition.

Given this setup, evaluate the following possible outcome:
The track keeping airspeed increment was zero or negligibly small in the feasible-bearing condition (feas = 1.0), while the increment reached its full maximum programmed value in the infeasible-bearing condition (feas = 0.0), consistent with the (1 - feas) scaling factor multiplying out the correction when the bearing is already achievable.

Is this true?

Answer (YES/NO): YES